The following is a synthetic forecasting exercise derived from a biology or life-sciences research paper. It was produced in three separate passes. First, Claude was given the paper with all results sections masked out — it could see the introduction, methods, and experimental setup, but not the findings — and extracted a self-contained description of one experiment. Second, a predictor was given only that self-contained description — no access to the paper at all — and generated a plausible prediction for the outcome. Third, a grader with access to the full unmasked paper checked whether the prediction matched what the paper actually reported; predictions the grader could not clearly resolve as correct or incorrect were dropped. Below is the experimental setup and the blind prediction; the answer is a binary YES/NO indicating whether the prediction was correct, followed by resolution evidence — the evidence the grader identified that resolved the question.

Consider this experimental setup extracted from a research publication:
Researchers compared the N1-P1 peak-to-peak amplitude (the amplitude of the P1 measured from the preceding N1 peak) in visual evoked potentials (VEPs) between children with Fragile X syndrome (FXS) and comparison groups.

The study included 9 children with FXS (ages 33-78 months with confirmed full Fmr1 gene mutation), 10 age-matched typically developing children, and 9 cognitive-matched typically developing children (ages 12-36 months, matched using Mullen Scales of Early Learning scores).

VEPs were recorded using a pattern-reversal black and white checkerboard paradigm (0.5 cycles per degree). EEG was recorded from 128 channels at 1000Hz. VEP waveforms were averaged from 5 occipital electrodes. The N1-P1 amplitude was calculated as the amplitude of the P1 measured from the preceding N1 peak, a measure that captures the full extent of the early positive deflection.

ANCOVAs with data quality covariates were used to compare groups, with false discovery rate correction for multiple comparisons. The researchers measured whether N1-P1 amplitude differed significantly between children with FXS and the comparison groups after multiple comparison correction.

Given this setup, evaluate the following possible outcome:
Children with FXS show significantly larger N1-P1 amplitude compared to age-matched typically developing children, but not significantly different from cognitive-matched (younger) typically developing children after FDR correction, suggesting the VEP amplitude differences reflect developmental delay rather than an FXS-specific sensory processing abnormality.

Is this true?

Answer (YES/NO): NO